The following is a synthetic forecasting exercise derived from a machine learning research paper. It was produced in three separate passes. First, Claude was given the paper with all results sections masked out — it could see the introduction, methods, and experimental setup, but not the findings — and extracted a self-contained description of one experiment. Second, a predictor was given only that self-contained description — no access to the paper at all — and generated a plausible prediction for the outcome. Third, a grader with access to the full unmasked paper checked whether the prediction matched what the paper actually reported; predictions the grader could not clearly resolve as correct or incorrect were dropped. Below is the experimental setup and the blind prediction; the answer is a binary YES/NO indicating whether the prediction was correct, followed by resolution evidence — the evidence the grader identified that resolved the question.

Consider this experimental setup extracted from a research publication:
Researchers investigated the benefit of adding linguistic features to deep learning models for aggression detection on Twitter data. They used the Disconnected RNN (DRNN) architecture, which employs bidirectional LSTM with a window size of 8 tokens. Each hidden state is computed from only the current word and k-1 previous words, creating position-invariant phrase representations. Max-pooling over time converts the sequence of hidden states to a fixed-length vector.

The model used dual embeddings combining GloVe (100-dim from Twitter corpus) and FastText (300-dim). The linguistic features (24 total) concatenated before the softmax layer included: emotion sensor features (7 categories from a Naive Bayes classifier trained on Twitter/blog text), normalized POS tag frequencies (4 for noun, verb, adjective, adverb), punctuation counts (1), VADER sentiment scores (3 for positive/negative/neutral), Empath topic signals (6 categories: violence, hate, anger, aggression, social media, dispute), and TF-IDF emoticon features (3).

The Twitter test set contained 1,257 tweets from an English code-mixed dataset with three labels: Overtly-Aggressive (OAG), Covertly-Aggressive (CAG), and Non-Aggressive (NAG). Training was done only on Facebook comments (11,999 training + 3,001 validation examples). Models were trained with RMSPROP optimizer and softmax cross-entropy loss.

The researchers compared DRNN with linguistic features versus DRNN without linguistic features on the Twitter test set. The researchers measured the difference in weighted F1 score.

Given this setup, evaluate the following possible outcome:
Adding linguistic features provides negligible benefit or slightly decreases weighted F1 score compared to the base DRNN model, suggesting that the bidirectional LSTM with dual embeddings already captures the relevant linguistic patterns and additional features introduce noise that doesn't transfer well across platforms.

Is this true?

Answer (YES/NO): NO